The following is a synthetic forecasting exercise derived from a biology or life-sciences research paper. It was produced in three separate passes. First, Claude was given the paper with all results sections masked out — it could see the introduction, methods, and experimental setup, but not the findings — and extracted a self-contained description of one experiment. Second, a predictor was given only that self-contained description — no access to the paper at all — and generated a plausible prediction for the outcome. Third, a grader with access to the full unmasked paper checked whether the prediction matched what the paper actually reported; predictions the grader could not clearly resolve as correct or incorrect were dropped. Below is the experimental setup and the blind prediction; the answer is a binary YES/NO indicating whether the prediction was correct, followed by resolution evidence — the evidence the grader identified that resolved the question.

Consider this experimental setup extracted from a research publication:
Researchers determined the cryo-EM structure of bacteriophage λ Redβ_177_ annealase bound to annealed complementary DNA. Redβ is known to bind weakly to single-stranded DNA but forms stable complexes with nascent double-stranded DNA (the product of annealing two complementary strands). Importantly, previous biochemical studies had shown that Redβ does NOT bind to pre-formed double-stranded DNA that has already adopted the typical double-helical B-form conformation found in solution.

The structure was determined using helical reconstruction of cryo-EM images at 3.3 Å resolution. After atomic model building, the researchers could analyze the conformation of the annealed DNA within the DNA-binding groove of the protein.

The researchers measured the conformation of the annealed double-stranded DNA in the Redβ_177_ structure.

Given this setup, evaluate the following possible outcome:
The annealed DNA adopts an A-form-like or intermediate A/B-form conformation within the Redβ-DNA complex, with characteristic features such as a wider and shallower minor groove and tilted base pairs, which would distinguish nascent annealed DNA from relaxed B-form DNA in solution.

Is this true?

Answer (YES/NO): NO